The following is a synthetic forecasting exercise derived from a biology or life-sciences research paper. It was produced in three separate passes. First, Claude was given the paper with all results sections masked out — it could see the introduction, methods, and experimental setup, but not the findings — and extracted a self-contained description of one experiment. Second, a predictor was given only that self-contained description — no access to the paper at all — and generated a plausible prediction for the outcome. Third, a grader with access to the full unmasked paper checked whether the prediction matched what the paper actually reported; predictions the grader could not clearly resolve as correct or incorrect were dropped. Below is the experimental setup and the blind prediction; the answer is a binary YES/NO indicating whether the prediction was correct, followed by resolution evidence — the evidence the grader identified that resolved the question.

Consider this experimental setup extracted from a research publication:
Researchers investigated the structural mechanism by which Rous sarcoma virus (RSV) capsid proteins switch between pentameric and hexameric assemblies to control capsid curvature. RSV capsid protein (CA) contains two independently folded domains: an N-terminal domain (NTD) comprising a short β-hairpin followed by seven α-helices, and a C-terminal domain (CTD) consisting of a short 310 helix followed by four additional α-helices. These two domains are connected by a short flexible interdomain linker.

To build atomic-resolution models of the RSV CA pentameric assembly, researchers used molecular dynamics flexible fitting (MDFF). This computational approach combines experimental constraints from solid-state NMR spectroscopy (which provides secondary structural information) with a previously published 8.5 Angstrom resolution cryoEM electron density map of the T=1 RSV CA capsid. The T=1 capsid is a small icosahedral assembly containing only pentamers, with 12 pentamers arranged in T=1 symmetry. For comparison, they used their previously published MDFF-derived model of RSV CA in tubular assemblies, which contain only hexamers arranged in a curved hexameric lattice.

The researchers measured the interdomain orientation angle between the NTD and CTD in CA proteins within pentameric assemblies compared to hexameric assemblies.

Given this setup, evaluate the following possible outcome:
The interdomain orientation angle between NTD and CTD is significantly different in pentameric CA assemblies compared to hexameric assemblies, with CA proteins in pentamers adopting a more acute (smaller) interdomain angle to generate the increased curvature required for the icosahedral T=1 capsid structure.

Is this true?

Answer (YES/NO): NO